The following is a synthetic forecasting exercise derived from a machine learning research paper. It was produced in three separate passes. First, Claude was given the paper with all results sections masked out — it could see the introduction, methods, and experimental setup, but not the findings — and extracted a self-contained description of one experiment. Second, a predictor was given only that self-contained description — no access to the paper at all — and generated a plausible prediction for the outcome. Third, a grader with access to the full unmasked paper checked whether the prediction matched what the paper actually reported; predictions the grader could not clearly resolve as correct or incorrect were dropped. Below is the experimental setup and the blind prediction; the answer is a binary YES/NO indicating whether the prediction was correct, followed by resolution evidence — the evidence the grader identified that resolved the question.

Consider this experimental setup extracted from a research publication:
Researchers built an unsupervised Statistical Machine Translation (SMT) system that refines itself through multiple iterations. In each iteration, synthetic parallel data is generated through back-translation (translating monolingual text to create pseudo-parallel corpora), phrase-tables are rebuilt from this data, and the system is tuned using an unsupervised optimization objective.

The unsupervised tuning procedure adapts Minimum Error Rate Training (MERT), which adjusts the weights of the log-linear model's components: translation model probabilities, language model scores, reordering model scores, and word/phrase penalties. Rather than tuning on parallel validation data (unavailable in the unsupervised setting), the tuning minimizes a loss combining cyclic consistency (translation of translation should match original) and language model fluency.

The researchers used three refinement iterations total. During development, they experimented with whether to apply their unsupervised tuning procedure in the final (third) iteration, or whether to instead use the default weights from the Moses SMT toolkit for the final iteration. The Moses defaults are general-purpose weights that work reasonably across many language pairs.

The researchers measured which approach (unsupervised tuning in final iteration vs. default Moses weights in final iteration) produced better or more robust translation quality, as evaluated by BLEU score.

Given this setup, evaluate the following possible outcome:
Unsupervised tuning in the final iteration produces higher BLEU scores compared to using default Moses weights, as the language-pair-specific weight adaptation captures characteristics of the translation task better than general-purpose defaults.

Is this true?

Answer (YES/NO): NO